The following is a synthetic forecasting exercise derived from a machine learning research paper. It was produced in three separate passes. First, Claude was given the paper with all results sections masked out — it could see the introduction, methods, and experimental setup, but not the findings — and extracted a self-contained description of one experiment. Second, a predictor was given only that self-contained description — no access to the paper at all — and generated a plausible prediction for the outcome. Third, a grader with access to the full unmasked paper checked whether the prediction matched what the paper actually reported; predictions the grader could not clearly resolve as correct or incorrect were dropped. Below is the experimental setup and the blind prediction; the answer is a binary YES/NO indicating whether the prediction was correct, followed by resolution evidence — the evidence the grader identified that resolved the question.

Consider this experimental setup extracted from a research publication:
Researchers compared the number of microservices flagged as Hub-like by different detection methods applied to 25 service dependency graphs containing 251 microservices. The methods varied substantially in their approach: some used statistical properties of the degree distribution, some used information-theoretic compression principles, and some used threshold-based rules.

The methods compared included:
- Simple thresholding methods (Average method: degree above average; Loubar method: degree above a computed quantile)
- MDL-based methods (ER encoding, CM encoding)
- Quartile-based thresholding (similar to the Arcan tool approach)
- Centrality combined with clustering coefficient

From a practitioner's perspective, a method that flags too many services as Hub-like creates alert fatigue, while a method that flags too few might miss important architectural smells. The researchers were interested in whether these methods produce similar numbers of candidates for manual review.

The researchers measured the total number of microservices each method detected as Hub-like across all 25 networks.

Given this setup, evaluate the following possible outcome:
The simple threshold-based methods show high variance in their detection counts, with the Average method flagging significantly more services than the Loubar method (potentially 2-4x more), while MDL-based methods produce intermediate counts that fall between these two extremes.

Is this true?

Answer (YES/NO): NO